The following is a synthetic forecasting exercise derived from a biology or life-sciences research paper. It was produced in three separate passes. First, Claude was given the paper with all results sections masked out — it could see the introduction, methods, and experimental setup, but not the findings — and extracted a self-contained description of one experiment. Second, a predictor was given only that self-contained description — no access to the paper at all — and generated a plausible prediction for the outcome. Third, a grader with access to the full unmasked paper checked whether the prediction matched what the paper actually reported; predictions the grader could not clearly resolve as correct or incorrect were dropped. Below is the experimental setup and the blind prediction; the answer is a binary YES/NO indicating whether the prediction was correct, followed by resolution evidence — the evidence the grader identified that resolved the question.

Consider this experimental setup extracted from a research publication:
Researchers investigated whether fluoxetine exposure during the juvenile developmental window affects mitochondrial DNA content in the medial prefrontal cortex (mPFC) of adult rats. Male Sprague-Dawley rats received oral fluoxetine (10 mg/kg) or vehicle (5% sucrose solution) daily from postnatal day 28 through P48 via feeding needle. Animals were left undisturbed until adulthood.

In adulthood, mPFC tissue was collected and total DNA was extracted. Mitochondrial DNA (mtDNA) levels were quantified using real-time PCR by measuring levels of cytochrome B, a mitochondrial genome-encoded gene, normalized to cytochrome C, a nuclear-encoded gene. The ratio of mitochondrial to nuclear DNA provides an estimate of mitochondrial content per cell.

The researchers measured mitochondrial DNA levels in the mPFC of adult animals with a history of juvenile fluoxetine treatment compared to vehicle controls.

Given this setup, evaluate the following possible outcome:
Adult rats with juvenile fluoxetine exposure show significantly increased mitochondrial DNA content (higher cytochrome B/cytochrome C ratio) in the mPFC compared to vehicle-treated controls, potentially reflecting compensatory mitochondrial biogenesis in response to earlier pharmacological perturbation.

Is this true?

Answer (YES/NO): NO